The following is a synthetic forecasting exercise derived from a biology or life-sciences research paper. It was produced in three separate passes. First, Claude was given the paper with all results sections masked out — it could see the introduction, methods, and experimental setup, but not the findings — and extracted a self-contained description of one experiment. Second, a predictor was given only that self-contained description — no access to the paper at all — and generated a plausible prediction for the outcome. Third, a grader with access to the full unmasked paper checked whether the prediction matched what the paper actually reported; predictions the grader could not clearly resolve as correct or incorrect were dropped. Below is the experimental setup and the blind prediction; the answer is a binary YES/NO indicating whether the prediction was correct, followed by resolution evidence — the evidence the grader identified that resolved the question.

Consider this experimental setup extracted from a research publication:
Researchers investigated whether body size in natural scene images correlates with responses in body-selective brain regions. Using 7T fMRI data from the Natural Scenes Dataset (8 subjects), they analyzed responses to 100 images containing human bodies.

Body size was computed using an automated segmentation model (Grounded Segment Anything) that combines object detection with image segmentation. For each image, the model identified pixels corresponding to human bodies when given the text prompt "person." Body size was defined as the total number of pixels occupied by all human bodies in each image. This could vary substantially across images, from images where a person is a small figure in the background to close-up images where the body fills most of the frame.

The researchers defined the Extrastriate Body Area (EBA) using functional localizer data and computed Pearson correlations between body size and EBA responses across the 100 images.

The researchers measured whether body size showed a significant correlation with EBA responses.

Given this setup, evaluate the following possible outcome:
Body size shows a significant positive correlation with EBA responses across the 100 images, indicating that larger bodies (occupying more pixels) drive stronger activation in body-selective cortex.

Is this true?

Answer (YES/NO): YES